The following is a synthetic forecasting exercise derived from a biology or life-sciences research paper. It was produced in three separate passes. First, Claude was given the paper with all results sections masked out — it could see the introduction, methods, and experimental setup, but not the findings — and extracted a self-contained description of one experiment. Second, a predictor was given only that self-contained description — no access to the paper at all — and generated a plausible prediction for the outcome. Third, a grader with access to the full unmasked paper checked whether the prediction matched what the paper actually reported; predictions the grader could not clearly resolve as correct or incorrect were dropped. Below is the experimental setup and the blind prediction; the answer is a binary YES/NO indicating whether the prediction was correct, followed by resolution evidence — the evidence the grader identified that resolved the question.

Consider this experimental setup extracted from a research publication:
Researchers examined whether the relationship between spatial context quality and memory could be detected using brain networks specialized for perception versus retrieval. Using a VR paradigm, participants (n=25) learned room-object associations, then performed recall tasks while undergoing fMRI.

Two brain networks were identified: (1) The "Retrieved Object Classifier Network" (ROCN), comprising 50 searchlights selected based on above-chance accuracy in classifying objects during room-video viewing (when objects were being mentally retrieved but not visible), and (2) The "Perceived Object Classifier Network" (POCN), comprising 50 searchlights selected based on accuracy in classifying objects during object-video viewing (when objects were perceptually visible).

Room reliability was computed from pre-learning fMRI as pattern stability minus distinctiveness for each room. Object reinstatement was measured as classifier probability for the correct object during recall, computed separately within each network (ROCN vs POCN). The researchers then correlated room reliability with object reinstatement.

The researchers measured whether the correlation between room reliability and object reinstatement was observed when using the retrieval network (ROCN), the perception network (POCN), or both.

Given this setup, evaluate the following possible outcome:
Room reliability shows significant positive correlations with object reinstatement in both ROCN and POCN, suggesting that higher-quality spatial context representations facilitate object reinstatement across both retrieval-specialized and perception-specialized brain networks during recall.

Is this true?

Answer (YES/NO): YES